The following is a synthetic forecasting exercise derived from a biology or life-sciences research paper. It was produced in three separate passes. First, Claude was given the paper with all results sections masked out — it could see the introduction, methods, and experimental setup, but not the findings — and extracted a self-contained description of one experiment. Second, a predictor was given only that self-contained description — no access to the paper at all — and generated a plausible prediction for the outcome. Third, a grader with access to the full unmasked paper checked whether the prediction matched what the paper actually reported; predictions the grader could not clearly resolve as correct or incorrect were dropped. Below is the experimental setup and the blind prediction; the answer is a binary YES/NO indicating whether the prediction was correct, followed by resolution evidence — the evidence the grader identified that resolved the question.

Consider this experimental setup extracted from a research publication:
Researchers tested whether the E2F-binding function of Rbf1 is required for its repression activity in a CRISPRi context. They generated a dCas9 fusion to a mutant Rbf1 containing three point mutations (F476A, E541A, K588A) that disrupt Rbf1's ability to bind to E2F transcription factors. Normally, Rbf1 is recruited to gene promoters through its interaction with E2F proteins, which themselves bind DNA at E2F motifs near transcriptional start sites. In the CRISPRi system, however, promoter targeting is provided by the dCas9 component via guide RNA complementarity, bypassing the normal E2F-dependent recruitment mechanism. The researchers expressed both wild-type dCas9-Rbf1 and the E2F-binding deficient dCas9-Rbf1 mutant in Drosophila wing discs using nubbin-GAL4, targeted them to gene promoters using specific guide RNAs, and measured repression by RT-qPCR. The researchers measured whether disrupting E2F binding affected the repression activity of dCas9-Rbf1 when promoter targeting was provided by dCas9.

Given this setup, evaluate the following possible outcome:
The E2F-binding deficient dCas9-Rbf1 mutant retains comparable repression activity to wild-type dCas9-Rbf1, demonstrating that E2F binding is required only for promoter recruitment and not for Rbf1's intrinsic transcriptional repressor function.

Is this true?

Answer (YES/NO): NO